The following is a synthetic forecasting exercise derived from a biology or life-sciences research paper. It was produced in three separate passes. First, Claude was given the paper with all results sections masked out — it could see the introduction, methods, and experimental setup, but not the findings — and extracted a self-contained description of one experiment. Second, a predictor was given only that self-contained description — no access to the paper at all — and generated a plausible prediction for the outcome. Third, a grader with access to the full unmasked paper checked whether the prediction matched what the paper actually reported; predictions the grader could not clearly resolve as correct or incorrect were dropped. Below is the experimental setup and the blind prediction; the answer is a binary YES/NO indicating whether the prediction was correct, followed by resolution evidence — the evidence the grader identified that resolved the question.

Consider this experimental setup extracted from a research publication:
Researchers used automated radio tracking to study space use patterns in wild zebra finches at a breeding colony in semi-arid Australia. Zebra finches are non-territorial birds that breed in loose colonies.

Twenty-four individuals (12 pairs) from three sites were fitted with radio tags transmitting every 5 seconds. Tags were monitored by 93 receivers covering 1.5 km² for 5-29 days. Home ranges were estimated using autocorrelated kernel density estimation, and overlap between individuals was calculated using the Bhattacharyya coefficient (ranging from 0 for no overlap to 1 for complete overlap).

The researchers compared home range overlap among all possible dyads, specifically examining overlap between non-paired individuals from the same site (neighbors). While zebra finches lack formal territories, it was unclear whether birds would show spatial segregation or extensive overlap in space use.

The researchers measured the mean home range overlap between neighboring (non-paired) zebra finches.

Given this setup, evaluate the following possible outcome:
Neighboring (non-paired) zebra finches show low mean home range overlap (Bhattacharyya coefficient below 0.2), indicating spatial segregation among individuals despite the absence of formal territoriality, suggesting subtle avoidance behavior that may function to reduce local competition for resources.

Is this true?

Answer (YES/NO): NO